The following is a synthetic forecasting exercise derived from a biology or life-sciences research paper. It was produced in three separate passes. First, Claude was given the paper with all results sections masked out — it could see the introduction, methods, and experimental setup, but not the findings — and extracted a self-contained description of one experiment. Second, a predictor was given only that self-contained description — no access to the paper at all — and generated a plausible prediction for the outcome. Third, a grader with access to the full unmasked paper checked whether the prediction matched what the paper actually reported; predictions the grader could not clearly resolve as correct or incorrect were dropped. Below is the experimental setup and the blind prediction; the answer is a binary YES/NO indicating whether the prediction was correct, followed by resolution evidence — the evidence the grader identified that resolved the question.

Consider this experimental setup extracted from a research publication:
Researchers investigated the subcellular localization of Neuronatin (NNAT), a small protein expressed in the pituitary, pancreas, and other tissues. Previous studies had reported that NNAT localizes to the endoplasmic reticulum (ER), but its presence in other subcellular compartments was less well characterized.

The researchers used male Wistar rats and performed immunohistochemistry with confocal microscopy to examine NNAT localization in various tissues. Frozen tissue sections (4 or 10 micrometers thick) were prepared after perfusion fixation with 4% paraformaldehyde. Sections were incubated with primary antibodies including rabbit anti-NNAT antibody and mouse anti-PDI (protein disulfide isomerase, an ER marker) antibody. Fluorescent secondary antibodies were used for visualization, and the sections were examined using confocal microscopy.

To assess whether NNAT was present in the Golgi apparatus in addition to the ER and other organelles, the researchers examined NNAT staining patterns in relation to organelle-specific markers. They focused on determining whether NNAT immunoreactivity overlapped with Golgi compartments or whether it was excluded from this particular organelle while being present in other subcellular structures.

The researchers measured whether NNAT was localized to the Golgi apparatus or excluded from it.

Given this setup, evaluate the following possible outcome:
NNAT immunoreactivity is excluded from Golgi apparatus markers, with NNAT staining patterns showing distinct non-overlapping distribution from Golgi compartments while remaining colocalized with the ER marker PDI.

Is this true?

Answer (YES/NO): NO